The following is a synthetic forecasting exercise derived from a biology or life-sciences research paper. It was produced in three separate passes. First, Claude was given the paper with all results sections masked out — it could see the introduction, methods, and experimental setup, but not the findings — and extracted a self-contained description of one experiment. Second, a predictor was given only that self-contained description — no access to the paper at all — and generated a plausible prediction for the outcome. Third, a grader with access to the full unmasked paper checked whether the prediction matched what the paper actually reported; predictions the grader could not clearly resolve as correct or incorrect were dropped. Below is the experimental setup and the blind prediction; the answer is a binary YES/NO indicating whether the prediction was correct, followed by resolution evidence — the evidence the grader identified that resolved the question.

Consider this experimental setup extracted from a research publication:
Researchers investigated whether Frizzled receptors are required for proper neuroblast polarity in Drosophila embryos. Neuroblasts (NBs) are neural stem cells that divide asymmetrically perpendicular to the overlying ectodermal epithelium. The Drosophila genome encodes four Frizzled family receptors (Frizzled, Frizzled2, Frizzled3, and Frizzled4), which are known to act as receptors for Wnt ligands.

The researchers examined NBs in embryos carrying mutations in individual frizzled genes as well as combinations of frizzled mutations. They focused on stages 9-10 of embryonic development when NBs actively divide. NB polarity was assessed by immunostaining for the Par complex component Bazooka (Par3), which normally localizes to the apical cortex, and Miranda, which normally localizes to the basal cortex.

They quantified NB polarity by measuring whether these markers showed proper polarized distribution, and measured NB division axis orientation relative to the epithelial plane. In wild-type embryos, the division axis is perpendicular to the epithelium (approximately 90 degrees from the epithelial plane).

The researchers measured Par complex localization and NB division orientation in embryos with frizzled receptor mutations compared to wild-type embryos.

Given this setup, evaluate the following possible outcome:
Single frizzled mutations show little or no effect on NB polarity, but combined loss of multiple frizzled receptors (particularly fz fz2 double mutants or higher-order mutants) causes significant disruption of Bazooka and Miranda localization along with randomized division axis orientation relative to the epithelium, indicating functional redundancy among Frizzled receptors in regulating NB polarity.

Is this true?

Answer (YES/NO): NO